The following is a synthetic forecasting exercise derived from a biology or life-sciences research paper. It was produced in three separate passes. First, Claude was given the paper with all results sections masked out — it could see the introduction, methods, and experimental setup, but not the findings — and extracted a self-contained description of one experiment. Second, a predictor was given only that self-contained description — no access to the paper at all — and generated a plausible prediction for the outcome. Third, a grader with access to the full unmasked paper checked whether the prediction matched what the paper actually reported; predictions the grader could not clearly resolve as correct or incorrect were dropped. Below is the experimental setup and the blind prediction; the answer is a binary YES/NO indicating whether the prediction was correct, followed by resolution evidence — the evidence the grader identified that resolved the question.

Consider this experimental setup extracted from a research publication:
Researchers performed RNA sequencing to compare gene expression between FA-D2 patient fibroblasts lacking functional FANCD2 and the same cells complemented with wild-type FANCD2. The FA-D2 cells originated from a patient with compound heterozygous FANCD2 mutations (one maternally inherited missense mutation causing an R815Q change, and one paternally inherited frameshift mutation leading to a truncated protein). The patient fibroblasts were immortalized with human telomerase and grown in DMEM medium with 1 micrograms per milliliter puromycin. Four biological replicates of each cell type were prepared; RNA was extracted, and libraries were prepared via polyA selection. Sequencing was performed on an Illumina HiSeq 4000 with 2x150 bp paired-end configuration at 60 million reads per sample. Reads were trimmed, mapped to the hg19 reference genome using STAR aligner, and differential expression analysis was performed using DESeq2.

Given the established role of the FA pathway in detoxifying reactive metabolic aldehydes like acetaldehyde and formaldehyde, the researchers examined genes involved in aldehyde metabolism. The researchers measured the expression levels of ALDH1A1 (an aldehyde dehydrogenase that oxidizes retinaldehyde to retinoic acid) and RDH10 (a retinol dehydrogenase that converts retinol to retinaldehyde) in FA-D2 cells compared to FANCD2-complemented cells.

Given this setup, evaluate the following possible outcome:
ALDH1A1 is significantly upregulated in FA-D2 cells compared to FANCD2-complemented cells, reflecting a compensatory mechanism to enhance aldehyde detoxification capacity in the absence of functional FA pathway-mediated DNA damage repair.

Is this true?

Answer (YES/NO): YES